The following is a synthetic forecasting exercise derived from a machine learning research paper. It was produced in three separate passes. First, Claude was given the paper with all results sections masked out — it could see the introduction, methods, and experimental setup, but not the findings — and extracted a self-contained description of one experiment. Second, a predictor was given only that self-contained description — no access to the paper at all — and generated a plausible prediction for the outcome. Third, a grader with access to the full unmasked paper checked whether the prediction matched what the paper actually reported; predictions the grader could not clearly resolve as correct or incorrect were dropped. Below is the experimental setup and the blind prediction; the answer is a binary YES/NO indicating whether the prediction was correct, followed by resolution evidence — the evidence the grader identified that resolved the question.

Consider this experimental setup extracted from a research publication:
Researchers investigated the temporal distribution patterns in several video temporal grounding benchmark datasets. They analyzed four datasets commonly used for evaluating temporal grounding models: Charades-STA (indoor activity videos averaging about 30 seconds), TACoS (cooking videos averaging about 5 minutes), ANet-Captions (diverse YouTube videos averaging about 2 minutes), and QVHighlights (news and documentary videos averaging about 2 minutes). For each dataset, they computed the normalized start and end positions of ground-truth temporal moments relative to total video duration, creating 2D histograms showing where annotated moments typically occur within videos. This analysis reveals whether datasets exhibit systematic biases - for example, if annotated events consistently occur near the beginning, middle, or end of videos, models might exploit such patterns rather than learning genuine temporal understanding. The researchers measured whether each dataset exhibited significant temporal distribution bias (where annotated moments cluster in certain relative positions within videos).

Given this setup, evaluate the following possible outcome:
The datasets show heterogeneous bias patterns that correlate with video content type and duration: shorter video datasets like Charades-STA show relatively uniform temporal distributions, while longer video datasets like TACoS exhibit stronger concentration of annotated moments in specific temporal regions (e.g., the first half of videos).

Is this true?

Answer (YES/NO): NO